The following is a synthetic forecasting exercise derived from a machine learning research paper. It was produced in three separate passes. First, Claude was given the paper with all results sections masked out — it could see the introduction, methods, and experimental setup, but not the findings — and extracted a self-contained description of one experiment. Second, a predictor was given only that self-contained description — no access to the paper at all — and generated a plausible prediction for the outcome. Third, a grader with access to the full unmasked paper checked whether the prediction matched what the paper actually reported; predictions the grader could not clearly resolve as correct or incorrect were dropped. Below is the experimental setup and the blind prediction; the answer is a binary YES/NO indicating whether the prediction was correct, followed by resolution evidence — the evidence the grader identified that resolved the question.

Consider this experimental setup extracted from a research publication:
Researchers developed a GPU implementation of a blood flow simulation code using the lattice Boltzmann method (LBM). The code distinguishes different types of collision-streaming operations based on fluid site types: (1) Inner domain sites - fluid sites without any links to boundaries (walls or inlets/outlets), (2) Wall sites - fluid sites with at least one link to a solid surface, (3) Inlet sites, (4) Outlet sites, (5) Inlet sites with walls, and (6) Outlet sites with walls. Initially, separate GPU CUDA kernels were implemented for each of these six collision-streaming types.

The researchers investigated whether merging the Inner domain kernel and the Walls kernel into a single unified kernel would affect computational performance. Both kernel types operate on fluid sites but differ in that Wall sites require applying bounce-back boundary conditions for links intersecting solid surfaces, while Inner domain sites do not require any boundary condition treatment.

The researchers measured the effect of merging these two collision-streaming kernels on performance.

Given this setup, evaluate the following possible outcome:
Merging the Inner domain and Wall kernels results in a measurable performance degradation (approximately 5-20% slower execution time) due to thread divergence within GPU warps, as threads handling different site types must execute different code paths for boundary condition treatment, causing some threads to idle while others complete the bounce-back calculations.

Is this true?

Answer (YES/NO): NO